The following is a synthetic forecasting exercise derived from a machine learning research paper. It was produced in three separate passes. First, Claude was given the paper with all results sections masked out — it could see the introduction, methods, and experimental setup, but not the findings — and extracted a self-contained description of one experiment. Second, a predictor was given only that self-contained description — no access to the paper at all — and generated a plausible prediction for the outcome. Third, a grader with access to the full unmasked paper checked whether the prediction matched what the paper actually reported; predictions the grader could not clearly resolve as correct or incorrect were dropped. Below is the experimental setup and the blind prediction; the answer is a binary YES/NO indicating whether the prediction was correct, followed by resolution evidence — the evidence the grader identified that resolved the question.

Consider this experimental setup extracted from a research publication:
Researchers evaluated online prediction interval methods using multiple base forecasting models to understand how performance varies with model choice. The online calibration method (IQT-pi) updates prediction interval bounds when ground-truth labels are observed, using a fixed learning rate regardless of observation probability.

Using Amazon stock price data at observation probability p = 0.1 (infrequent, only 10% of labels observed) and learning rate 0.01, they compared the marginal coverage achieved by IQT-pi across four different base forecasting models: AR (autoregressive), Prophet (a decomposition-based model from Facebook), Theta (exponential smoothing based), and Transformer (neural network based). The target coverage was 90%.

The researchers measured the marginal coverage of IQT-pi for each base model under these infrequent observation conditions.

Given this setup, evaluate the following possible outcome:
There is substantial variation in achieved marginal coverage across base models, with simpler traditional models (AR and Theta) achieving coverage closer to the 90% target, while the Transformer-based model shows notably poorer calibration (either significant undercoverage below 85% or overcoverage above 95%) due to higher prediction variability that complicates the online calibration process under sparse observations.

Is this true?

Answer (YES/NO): YES